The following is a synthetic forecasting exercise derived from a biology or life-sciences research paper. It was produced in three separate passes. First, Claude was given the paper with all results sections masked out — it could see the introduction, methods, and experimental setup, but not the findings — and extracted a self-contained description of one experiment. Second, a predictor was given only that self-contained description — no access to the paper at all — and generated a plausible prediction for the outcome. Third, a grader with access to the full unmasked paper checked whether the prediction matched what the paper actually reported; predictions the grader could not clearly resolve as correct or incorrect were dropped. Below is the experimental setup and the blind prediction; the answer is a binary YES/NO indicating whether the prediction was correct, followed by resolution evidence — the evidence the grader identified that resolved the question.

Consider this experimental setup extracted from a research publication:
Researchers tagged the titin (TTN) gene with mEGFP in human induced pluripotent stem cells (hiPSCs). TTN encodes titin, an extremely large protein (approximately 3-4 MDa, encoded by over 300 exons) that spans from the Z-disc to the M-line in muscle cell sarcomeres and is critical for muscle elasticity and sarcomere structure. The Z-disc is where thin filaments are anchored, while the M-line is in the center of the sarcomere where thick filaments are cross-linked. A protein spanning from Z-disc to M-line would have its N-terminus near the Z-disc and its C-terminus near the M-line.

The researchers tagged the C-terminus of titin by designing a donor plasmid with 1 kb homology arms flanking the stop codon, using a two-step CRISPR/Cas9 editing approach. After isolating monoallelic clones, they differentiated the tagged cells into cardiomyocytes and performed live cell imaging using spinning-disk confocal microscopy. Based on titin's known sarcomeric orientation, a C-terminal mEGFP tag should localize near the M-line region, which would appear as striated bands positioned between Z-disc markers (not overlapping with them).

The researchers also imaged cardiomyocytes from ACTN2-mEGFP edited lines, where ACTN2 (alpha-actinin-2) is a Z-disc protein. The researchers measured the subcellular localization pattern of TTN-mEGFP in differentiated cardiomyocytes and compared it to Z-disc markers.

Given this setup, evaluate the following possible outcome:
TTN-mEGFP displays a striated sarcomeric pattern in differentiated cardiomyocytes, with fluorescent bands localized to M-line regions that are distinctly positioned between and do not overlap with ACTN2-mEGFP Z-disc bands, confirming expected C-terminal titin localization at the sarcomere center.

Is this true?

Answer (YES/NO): YES